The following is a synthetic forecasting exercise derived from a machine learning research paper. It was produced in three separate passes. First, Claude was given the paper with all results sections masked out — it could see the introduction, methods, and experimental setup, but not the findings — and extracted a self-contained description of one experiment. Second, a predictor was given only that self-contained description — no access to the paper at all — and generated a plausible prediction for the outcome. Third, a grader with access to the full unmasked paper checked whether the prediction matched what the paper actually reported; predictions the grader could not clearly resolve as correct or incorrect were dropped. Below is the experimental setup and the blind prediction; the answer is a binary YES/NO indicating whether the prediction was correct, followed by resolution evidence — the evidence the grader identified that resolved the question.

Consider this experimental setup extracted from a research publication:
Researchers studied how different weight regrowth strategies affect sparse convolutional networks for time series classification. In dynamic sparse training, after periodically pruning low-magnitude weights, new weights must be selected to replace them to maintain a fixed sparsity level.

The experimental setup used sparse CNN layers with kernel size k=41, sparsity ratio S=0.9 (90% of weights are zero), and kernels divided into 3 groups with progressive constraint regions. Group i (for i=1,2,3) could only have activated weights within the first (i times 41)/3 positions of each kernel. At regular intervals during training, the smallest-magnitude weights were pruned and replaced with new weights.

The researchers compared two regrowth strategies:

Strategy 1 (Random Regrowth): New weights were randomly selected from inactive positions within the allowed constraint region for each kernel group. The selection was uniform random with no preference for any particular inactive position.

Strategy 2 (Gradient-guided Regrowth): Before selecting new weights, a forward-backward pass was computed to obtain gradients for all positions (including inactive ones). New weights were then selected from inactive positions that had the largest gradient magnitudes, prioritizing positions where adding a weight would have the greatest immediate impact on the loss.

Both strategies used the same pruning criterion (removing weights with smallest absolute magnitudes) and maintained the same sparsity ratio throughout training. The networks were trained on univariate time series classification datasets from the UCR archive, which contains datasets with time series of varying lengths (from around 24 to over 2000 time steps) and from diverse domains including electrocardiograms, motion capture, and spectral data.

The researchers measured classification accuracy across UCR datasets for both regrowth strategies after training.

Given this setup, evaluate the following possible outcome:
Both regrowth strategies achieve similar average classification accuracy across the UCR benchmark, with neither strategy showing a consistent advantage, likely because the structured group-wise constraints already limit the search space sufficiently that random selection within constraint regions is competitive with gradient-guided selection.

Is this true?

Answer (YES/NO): YES